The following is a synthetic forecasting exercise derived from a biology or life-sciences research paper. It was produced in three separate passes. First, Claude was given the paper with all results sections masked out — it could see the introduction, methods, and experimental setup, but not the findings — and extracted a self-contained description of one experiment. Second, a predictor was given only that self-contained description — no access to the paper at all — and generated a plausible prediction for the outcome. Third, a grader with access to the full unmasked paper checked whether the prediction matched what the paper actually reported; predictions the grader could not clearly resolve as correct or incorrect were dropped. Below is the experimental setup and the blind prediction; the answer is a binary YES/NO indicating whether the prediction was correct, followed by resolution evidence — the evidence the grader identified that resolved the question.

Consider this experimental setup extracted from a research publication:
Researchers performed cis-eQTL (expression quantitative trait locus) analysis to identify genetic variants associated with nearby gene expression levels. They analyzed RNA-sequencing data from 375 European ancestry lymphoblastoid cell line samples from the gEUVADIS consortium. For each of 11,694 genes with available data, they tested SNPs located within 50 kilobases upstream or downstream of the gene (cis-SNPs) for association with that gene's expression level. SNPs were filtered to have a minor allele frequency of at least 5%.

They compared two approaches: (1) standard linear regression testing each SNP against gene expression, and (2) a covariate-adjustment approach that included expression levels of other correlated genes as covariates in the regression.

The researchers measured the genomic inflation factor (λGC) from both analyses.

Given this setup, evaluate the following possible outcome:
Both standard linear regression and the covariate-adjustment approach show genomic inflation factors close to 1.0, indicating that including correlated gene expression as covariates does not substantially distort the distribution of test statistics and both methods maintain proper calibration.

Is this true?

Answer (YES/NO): NO